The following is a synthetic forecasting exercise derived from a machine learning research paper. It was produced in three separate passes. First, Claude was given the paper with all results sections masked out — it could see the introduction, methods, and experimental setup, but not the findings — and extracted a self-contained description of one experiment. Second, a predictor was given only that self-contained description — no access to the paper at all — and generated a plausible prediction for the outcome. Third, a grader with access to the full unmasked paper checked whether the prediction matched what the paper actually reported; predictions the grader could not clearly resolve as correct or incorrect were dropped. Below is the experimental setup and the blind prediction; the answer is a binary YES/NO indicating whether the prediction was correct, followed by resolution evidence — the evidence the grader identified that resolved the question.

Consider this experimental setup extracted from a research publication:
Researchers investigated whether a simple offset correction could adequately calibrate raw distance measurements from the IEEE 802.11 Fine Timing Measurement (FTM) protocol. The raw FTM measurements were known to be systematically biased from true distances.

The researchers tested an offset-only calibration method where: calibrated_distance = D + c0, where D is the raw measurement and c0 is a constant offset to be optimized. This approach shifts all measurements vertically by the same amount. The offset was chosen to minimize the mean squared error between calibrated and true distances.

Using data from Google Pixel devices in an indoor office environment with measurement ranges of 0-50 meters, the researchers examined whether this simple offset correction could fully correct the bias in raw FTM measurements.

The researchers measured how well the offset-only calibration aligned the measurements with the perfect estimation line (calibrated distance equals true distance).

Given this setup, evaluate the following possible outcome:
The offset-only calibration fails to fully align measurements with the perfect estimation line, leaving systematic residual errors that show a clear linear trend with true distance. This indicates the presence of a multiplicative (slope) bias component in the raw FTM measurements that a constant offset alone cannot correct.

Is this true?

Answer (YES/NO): YES